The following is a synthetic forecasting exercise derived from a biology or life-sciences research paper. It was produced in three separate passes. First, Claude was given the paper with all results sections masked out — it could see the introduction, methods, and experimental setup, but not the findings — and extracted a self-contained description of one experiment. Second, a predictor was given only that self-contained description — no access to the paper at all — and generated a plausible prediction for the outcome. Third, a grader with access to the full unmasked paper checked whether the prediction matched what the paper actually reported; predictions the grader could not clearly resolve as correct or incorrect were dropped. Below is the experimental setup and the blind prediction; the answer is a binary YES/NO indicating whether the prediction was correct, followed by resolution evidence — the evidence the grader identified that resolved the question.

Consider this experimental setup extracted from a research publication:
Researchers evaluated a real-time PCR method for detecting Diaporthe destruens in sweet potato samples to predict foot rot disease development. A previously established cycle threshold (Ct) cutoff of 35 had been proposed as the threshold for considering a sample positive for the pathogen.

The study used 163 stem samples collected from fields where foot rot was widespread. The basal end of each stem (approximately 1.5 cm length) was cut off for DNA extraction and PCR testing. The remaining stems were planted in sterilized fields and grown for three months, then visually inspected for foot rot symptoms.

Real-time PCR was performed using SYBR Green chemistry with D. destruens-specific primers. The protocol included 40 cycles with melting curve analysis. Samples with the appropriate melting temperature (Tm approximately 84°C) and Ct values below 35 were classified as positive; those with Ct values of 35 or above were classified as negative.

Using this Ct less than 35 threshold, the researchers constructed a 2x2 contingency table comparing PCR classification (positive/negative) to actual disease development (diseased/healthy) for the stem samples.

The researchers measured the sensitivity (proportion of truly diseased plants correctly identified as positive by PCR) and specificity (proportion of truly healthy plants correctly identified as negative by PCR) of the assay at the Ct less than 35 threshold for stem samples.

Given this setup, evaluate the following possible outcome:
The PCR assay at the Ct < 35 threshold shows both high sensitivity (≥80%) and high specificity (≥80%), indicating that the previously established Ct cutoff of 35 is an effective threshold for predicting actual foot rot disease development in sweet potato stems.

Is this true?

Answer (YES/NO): NO